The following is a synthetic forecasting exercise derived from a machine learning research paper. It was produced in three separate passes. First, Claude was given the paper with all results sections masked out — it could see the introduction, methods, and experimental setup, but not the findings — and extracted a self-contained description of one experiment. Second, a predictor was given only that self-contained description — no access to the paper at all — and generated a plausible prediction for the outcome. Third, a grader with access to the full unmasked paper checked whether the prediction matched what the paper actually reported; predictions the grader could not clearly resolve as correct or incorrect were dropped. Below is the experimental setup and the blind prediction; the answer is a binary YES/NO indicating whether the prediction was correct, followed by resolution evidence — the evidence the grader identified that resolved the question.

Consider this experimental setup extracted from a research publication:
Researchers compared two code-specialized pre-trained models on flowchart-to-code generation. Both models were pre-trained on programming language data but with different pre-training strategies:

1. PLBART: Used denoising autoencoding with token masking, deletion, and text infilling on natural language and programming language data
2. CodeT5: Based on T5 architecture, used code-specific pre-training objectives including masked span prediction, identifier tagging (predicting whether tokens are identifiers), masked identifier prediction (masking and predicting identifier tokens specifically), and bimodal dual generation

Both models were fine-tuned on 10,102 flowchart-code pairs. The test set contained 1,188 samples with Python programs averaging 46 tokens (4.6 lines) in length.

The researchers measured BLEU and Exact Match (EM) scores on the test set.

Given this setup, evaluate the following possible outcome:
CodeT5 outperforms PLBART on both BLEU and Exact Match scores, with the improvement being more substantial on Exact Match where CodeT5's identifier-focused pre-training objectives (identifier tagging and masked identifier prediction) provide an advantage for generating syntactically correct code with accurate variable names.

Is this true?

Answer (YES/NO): NO